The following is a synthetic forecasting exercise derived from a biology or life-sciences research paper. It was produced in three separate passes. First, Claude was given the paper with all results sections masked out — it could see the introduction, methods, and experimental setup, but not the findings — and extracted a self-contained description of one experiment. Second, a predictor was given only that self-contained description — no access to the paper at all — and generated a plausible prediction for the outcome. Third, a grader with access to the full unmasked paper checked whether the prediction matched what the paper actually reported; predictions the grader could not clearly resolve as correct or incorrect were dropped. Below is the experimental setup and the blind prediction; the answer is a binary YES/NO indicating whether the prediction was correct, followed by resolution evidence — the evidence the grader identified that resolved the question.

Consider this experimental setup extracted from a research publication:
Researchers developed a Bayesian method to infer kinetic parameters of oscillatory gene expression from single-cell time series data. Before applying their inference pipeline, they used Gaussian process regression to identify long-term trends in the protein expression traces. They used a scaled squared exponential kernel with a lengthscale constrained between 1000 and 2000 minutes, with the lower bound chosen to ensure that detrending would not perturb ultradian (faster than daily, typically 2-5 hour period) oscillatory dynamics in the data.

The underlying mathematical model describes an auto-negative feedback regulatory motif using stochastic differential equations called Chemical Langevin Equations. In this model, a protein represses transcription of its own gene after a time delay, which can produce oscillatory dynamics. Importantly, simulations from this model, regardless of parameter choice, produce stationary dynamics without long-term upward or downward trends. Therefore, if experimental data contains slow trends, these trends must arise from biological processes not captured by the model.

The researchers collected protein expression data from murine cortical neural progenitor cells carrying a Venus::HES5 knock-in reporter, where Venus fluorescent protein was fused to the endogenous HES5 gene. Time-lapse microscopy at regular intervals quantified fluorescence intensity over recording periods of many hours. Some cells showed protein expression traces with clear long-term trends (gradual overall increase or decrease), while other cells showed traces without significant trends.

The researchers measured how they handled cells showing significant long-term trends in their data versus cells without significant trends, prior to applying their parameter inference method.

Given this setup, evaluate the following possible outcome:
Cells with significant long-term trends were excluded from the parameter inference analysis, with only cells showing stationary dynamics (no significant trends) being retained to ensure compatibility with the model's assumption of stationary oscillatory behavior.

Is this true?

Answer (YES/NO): YES